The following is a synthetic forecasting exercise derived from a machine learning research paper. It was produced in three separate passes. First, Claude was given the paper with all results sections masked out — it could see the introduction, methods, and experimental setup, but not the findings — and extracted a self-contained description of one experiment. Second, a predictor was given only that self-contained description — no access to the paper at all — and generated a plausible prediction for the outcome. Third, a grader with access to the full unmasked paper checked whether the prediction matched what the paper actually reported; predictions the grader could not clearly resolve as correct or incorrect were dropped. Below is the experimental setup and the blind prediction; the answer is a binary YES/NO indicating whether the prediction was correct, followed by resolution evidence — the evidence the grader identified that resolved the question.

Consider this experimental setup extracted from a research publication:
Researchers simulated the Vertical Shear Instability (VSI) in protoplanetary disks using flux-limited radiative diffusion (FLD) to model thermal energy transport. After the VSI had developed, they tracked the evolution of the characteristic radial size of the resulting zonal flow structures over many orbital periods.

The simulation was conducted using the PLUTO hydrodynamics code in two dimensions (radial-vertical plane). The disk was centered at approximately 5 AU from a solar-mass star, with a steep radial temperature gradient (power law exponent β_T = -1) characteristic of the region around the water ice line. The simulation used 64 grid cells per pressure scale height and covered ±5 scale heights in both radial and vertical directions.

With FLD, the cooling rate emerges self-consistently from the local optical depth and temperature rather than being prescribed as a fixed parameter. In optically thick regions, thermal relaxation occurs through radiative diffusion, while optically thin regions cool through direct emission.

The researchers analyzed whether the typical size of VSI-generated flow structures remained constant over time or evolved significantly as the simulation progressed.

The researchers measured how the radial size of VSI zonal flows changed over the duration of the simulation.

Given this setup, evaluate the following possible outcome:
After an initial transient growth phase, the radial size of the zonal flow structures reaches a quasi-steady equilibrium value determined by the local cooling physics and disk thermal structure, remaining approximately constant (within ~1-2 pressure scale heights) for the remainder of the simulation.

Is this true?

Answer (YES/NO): NO